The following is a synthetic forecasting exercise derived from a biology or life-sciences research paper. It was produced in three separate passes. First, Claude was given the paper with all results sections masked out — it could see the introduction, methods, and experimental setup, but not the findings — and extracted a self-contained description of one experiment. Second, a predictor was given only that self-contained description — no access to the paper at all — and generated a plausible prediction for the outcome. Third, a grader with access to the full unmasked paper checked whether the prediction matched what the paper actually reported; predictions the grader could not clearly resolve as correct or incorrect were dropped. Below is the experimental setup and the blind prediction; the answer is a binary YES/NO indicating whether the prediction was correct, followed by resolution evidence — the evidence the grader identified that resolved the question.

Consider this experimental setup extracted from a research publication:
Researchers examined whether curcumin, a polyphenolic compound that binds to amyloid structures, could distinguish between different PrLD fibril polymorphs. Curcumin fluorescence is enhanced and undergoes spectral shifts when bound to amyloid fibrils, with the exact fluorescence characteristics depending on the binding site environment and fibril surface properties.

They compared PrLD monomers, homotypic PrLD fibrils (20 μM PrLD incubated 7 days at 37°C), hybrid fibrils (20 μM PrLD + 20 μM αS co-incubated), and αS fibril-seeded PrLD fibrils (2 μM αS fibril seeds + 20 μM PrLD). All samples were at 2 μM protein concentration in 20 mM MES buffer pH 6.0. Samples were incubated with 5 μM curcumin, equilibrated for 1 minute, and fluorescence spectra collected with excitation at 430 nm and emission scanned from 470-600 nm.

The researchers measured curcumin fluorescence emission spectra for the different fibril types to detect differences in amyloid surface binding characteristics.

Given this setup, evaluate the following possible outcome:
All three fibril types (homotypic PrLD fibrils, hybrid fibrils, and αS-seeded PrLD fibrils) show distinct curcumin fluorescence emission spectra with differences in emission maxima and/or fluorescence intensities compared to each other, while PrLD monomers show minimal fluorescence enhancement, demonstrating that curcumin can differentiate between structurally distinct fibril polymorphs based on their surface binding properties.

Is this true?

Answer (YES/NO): YES